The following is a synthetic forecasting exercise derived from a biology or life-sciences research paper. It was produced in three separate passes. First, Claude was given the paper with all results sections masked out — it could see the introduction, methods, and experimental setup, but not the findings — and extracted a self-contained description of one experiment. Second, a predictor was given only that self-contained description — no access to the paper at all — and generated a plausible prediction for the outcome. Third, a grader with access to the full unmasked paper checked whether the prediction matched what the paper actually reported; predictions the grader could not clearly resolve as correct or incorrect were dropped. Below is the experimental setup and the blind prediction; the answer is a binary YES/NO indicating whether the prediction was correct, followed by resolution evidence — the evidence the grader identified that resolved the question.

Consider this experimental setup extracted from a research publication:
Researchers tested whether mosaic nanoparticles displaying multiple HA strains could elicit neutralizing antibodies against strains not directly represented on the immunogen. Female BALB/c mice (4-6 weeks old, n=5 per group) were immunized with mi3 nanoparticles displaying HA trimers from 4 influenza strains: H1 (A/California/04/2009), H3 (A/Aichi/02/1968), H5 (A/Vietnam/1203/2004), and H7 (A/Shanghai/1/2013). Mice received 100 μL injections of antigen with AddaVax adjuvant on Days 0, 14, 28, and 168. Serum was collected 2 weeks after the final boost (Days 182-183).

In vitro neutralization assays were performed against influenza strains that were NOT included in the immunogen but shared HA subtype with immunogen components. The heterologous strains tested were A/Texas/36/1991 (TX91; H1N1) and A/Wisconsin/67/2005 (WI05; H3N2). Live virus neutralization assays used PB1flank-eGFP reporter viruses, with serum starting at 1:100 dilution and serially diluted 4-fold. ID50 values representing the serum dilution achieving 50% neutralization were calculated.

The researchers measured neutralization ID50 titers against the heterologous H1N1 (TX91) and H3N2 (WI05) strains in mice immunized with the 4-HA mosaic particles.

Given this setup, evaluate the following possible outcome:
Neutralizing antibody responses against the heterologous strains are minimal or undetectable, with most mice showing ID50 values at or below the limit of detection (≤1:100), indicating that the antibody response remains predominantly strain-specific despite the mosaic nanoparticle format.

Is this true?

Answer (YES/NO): YES